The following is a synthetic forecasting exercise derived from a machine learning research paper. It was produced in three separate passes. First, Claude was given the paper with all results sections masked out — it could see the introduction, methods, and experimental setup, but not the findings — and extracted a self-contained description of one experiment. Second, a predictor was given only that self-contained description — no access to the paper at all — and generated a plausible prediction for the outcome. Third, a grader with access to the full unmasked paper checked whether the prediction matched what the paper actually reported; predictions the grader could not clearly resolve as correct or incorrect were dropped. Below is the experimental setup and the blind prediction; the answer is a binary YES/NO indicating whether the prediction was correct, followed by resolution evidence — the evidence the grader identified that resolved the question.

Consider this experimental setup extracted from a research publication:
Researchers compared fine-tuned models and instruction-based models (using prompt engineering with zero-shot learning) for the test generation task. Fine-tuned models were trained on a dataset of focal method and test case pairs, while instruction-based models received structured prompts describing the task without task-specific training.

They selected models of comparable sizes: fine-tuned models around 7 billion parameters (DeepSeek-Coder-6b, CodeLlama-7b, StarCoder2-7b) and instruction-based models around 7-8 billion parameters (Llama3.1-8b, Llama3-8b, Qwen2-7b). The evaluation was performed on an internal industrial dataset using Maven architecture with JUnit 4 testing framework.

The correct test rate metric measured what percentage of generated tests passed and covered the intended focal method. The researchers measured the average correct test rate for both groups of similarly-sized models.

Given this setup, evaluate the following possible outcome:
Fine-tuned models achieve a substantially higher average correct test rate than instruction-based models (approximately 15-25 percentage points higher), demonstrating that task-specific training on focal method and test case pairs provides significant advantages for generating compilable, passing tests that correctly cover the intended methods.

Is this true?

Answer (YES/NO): NO